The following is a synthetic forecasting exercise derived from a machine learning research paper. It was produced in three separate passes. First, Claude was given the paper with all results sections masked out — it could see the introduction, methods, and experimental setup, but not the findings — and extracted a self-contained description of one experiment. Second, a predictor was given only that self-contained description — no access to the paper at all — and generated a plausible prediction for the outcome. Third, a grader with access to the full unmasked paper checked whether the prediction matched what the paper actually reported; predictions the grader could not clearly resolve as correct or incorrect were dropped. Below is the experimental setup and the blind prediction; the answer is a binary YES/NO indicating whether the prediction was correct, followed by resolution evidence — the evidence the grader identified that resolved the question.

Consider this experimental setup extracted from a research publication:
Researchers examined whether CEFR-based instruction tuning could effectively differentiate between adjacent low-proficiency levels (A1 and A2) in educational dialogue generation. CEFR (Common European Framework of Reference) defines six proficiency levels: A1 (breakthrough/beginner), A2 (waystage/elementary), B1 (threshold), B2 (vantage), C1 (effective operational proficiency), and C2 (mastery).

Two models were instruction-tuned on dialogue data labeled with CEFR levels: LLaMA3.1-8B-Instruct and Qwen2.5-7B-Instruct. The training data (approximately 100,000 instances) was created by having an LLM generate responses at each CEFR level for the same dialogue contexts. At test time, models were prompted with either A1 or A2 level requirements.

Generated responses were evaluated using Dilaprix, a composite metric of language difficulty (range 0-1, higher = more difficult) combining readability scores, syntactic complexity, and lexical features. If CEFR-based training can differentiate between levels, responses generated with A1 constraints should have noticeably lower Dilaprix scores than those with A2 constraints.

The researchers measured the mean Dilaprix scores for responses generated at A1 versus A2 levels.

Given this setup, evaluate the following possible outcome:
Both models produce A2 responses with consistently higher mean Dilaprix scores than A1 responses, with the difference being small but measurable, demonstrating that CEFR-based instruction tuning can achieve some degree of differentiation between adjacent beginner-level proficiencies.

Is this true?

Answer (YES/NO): NO